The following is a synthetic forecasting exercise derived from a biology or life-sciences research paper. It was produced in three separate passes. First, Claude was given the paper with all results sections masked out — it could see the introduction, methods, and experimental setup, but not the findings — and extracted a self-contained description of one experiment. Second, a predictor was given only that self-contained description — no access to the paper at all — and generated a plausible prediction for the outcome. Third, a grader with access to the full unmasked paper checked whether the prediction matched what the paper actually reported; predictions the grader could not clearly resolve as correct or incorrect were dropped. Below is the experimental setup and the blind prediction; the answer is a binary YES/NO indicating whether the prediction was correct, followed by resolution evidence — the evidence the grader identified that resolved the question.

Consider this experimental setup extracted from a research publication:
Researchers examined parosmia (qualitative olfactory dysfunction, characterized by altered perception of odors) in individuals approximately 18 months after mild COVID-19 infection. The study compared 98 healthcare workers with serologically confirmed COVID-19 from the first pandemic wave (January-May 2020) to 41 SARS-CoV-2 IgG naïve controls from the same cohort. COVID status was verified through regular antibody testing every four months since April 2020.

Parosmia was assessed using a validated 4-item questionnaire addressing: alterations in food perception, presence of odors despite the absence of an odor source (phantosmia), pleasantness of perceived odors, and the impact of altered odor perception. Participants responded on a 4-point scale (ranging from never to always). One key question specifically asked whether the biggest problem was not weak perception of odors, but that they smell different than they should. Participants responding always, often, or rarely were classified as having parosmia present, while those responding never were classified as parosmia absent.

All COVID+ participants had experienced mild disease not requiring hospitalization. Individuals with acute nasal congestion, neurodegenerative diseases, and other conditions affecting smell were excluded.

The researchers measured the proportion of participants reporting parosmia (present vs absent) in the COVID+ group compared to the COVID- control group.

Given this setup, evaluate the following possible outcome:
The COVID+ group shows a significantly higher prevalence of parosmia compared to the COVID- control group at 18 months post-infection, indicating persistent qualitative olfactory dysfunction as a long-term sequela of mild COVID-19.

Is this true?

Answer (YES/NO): YES